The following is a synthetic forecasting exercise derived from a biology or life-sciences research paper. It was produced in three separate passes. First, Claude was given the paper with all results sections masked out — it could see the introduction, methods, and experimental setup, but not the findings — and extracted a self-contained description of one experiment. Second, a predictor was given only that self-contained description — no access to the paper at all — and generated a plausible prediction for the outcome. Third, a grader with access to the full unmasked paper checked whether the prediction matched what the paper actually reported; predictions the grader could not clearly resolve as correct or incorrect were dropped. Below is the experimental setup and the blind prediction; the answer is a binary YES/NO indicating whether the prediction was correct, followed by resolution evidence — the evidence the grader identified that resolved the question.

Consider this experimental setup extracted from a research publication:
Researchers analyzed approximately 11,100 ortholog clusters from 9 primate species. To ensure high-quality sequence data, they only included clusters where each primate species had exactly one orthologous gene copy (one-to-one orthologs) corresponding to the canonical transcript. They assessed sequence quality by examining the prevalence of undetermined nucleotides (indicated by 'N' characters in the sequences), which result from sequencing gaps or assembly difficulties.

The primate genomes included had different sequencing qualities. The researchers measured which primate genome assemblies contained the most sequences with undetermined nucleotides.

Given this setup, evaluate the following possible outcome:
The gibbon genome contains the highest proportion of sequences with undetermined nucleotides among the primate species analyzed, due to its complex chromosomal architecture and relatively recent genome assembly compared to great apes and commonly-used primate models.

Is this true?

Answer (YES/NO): YES